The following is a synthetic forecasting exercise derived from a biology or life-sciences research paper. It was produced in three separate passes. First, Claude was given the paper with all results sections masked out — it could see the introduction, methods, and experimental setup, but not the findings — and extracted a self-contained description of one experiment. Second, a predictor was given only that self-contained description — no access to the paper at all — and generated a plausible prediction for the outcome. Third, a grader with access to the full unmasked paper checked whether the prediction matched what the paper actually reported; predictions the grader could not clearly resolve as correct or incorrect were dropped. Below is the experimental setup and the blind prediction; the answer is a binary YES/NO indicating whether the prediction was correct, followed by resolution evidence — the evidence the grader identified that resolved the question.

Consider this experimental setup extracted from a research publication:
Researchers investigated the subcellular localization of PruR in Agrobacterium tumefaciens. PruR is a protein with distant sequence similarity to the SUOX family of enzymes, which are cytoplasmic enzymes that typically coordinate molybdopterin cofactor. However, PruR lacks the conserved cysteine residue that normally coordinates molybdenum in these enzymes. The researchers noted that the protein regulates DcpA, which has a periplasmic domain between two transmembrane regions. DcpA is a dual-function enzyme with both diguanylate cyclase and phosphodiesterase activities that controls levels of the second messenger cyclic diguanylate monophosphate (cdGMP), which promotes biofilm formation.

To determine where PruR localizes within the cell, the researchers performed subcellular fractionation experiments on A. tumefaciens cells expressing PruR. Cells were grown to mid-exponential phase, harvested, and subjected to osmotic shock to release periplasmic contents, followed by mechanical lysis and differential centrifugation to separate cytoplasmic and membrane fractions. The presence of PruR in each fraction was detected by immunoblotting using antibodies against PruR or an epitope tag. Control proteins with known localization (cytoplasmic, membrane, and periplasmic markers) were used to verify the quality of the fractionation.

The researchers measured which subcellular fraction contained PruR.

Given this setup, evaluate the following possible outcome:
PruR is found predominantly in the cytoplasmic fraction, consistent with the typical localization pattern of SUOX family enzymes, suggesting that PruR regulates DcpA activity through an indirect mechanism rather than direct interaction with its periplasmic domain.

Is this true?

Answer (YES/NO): NO